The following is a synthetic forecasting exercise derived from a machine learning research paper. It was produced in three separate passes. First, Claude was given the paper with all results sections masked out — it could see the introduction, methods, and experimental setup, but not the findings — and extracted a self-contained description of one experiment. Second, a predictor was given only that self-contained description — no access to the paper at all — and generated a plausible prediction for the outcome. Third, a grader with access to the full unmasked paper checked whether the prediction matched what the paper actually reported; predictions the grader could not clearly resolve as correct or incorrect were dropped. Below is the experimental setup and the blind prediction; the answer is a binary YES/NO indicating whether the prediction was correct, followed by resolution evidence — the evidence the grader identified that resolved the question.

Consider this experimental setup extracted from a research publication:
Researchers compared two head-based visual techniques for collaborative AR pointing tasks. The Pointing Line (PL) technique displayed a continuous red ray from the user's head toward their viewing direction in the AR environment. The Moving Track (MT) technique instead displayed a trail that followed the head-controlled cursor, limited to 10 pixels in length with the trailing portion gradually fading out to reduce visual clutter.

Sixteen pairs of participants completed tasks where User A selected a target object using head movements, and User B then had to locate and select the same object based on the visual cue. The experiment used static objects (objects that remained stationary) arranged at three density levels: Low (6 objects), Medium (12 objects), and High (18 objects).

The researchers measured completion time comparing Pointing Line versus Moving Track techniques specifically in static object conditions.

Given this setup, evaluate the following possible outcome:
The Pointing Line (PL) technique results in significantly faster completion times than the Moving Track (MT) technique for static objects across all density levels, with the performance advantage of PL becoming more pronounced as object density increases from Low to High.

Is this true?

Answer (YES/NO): NO